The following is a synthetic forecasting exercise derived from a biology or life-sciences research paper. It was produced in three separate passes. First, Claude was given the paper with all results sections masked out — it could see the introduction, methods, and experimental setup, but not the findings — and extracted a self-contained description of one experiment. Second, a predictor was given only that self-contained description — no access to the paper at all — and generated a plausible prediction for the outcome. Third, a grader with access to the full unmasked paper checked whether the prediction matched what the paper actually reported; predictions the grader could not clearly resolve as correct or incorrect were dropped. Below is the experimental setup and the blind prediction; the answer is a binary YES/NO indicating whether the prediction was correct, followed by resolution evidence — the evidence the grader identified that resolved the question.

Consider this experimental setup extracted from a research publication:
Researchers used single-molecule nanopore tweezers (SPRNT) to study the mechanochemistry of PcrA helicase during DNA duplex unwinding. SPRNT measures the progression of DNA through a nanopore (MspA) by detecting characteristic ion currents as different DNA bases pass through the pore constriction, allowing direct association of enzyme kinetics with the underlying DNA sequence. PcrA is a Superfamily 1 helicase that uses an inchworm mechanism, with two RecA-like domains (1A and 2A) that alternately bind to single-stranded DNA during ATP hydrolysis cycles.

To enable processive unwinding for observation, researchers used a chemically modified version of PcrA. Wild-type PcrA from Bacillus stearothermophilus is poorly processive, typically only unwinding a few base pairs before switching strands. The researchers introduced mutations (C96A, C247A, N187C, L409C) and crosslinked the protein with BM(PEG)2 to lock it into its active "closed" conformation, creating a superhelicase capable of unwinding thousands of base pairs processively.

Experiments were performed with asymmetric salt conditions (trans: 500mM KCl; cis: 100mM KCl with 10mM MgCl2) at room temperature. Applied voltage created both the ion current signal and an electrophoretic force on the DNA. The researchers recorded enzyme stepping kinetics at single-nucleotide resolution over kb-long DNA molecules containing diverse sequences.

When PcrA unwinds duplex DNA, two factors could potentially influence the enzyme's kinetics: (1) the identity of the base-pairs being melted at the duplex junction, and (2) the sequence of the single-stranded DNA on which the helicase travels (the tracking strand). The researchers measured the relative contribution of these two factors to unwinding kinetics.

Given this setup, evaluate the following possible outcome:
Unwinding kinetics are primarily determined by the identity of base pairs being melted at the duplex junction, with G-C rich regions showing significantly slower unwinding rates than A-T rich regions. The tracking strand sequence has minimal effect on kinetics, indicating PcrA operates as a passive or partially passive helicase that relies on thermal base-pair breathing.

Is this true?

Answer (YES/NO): NO